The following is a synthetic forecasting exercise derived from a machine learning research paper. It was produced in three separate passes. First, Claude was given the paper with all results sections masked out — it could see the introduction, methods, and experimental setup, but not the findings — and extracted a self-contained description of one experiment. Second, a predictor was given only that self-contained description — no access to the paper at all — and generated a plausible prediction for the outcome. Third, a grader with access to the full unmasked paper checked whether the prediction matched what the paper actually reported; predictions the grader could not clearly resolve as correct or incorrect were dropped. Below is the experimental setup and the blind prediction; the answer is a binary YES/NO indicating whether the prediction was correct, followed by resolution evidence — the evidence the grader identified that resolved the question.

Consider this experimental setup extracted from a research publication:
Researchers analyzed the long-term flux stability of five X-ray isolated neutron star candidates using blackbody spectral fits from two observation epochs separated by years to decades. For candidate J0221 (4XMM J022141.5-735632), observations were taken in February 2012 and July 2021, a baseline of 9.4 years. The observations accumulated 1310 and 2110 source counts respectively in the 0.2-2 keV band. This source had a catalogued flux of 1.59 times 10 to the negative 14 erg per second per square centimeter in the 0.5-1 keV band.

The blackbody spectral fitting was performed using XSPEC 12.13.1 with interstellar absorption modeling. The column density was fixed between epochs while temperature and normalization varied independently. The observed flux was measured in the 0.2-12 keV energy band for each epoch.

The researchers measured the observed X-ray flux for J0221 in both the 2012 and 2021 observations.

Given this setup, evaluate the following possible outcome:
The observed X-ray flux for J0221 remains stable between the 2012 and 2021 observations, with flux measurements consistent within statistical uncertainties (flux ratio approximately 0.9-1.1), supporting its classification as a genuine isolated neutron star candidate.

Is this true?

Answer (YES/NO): YES